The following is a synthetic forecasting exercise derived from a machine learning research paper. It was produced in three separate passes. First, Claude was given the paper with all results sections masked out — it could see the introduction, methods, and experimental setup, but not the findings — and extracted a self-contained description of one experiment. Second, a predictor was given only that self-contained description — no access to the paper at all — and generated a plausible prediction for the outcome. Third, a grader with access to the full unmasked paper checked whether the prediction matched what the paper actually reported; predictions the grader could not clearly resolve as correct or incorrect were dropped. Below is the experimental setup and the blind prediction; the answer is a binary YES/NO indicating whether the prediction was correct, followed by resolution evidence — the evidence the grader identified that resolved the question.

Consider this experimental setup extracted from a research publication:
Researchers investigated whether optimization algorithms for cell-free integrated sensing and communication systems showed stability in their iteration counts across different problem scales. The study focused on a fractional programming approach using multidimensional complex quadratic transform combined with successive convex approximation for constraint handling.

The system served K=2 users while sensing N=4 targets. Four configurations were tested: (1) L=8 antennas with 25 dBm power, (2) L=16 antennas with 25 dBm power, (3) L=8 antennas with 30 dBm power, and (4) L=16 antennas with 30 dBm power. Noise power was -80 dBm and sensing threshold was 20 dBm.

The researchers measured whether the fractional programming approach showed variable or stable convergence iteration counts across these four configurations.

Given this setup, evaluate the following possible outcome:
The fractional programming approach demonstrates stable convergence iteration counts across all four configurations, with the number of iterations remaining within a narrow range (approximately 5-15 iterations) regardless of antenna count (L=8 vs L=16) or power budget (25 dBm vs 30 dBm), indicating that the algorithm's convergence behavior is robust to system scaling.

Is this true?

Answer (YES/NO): NO